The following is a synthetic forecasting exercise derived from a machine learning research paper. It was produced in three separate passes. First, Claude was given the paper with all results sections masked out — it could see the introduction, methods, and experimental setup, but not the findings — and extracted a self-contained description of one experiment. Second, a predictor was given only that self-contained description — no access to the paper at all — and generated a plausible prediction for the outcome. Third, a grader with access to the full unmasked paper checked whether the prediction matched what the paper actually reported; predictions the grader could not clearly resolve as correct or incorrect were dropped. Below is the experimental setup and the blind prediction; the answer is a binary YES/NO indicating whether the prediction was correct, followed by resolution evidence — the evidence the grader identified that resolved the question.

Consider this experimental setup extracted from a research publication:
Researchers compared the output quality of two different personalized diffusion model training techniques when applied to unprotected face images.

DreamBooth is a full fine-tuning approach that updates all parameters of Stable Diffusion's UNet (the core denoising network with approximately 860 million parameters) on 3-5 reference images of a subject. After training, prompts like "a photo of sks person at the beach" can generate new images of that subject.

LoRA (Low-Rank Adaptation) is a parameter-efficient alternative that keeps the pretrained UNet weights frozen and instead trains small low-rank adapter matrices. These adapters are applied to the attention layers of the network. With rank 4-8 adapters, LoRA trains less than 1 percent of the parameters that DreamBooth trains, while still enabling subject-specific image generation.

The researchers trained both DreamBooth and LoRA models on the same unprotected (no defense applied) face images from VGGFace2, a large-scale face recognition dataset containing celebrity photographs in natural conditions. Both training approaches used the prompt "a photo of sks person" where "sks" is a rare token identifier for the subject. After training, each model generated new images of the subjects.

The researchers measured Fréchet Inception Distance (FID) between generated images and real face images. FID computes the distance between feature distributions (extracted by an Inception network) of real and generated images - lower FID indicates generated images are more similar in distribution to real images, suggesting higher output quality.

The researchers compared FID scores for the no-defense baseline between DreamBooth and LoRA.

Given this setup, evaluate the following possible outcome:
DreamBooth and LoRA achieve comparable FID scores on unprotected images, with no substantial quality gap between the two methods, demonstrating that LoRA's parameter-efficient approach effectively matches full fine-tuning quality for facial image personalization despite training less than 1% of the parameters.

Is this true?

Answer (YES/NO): NO